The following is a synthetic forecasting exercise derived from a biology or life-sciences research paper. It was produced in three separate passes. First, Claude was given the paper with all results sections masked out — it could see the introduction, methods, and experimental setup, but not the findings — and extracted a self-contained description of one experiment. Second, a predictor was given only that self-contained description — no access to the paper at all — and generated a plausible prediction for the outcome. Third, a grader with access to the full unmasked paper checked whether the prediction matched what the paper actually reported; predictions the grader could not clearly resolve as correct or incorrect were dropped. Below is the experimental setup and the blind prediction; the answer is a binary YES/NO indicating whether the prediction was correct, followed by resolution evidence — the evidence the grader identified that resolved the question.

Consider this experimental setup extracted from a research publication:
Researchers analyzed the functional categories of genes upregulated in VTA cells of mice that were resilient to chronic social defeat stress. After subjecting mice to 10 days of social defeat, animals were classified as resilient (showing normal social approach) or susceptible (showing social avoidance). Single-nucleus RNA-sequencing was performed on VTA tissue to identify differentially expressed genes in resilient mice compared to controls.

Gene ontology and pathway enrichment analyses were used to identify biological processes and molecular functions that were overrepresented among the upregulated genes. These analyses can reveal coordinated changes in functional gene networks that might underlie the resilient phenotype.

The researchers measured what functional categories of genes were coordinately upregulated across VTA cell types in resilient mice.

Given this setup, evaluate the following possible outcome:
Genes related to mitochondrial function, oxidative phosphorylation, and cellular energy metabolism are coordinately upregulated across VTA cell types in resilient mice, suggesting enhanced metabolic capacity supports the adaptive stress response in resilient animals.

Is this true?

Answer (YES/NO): NO